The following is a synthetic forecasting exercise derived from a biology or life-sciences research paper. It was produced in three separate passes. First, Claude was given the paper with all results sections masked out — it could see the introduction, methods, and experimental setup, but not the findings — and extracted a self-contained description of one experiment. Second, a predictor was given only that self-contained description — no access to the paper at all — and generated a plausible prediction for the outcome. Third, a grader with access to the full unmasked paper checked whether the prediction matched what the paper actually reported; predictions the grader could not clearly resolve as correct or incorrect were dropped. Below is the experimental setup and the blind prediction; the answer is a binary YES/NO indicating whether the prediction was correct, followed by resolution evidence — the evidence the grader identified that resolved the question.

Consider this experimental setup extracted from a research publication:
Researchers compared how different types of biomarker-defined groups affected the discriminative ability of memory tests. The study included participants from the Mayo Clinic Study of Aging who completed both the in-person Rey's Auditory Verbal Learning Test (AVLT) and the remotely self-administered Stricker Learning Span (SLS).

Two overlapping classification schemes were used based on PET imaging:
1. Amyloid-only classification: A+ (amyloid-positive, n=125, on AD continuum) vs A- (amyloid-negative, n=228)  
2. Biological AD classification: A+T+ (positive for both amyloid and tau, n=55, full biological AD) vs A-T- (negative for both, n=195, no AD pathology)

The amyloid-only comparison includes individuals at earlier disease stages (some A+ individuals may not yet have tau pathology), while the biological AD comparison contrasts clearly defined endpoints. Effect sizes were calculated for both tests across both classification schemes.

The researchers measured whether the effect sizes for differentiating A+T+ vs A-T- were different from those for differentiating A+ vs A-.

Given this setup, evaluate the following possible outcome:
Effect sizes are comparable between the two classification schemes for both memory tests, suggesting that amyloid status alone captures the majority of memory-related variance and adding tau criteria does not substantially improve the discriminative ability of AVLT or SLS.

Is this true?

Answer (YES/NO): NO